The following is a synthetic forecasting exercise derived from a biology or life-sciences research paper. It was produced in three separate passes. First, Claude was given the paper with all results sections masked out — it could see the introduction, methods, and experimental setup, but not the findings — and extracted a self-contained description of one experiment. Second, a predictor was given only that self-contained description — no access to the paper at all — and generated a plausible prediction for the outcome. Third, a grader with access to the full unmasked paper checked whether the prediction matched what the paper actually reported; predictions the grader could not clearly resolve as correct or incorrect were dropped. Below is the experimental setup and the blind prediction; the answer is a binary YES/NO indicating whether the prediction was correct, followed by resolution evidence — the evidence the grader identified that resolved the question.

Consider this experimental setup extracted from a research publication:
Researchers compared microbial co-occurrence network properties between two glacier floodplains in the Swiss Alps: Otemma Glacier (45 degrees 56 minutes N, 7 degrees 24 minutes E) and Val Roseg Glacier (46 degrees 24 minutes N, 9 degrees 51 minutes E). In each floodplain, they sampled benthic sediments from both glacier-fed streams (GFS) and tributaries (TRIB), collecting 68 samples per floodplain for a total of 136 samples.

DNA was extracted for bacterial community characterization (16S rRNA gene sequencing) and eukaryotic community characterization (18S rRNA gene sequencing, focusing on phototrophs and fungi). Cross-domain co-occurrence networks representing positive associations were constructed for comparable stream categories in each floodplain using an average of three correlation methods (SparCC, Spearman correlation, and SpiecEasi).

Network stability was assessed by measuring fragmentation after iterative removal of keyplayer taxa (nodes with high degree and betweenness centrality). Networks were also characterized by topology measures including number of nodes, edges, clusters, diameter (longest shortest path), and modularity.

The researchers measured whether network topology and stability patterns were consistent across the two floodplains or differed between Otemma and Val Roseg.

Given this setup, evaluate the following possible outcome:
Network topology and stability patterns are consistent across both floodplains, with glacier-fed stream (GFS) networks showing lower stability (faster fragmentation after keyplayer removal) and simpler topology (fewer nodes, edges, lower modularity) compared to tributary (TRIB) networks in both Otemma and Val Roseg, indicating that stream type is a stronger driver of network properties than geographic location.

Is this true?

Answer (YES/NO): NO